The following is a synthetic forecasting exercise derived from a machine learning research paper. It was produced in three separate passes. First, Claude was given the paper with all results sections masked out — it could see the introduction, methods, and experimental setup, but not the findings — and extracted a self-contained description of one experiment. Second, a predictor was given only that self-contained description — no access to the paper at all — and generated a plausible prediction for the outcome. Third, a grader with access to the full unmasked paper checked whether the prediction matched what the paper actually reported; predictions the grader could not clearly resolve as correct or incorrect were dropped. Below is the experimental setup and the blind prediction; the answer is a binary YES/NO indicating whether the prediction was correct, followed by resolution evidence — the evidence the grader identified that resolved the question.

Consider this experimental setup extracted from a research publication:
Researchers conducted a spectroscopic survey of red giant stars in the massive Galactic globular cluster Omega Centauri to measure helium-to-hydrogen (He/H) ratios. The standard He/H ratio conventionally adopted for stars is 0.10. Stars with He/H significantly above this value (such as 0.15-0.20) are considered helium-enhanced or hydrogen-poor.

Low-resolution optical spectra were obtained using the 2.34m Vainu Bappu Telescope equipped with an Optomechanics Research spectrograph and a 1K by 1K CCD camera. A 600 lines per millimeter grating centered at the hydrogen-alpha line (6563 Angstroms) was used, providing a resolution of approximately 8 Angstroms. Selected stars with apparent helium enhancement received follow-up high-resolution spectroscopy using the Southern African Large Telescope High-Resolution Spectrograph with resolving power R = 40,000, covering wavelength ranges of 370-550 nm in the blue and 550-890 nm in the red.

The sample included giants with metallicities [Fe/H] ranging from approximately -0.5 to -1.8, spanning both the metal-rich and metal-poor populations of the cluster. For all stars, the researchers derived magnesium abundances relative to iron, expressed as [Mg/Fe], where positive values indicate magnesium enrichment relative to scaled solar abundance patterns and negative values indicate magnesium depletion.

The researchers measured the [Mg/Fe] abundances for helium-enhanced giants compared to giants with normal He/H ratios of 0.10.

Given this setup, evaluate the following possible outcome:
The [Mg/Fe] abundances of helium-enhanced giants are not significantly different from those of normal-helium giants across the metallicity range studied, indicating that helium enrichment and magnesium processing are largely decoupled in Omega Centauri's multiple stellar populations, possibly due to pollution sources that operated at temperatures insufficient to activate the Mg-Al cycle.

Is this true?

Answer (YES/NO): NO